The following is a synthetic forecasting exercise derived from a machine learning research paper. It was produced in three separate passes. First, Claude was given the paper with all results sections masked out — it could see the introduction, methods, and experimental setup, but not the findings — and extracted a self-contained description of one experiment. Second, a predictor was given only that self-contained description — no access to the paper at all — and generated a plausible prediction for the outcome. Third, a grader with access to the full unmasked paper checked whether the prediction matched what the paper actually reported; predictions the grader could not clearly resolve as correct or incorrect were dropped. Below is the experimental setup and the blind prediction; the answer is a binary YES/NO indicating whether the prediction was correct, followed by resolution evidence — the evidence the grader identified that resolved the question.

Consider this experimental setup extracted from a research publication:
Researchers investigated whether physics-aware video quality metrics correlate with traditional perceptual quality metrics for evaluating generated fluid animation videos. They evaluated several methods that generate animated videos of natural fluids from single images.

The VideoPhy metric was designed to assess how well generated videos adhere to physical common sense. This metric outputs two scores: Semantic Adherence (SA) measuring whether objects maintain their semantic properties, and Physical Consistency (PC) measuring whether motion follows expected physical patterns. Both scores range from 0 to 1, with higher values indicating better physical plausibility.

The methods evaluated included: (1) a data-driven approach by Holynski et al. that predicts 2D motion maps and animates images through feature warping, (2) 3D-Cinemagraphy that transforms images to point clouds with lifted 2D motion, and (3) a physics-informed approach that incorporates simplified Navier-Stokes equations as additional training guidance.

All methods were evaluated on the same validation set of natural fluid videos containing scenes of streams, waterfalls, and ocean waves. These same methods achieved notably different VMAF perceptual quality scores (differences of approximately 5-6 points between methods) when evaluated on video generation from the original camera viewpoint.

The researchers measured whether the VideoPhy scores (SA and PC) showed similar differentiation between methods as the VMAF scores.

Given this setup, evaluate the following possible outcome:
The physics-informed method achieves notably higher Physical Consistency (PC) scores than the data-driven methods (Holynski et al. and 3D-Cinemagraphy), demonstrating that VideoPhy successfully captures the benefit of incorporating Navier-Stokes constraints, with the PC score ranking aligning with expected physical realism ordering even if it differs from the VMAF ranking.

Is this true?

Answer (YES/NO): NO